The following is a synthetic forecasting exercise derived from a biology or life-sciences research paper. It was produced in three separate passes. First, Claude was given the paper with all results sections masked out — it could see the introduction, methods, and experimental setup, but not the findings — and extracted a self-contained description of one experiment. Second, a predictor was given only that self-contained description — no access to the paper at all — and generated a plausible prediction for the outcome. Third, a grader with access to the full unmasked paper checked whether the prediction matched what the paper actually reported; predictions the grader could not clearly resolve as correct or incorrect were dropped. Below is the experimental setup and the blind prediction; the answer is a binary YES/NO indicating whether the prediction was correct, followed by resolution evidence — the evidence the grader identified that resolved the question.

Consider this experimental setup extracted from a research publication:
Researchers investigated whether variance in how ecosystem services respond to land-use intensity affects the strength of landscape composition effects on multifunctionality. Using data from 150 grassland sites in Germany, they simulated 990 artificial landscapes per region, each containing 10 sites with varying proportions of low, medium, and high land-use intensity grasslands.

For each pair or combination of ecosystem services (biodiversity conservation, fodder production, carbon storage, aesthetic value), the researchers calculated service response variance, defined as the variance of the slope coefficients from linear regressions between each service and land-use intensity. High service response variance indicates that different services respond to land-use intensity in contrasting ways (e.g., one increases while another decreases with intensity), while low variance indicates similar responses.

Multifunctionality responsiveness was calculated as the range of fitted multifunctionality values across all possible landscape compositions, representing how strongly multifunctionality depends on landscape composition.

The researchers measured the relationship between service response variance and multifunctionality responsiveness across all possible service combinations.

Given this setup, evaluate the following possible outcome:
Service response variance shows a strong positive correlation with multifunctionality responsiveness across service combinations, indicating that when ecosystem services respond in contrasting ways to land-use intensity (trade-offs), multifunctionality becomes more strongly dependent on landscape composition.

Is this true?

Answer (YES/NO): NO